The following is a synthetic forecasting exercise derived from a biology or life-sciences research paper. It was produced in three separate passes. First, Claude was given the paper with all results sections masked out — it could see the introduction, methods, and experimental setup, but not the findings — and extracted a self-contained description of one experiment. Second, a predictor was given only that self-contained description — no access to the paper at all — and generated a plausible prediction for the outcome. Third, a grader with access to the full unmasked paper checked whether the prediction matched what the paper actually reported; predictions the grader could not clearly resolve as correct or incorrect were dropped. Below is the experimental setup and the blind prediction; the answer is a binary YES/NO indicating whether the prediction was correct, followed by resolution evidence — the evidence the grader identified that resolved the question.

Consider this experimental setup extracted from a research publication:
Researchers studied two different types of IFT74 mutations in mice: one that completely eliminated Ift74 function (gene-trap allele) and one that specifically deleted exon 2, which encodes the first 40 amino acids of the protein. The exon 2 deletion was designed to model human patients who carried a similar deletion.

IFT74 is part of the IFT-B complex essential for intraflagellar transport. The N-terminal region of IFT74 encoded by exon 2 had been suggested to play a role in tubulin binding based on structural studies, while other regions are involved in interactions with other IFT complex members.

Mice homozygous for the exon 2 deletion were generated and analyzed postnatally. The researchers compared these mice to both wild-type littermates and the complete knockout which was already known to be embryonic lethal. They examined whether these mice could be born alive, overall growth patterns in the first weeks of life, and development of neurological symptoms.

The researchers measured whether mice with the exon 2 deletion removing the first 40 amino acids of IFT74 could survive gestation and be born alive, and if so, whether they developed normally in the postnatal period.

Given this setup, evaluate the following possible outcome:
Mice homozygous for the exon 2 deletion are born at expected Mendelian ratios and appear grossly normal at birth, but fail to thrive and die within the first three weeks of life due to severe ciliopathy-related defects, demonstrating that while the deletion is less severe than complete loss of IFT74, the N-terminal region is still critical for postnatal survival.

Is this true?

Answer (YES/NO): NO